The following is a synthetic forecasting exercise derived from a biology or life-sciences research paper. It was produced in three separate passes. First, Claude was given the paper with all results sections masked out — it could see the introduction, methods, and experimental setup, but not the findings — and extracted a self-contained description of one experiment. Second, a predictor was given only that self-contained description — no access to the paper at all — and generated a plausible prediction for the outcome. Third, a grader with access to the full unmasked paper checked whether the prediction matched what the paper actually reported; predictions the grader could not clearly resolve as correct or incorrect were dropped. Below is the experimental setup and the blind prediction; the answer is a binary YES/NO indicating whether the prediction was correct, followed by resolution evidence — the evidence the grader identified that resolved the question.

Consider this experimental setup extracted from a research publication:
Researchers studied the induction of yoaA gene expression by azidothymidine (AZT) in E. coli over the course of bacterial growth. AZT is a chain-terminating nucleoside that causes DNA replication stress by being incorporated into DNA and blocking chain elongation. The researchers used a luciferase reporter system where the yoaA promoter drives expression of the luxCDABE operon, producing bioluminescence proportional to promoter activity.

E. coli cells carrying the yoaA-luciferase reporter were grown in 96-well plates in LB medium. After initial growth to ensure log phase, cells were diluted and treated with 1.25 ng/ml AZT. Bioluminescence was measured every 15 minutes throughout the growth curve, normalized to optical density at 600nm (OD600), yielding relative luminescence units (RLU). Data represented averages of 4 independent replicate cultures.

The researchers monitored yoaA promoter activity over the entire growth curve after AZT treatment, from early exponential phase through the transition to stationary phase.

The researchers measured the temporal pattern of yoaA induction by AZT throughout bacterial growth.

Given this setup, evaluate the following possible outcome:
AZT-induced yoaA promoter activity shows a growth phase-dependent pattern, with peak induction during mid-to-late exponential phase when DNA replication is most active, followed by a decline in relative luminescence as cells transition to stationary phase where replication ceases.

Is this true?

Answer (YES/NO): NO